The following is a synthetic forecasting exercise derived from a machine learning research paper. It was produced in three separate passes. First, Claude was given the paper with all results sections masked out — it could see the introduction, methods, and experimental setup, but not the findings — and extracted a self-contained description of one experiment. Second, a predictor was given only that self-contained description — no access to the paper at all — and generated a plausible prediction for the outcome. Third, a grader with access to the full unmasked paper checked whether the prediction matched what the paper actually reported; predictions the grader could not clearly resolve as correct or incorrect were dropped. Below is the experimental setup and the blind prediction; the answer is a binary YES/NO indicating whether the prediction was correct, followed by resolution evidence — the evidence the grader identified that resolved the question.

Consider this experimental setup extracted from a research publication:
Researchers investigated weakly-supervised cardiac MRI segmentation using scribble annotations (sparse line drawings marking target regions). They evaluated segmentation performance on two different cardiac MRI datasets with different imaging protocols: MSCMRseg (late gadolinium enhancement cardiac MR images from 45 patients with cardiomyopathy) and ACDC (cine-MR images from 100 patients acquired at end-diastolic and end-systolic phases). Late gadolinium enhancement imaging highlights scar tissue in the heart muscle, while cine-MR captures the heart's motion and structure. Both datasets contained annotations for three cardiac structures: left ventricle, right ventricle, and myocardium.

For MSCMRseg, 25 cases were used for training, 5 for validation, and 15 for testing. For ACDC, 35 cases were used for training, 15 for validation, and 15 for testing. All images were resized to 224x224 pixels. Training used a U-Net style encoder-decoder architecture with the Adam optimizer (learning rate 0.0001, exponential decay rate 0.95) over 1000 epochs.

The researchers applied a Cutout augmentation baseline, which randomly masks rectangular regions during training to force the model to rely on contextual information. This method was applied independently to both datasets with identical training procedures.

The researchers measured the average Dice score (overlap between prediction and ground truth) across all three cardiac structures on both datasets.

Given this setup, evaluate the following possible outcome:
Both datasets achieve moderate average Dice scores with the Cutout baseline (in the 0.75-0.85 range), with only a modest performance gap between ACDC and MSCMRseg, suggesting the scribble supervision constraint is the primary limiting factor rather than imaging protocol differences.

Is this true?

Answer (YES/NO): NO